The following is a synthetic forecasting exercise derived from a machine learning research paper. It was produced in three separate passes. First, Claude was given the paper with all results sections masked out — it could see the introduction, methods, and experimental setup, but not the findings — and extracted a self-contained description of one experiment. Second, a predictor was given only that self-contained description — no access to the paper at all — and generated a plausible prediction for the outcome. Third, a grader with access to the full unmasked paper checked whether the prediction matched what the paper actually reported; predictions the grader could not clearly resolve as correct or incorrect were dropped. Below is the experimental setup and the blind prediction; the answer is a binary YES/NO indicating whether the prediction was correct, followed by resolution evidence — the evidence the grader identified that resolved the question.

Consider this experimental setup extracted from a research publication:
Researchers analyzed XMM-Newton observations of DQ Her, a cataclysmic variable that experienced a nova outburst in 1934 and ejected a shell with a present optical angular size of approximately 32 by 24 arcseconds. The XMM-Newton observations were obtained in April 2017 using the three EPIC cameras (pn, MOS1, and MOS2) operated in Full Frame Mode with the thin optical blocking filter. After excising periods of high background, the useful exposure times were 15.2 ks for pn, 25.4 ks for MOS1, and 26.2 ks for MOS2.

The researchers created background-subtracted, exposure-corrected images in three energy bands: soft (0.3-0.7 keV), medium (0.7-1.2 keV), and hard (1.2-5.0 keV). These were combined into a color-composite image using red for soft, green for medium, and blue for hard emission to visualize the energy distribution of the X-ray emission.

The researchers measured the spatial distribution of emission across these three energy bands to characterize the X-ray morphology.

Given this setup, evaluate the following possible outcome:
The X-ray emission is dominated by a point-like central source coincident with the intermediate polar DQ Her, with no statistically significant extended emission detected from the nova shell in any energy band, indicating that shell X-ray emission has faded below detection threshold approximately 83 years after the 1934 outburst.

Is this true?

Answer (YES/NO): NO